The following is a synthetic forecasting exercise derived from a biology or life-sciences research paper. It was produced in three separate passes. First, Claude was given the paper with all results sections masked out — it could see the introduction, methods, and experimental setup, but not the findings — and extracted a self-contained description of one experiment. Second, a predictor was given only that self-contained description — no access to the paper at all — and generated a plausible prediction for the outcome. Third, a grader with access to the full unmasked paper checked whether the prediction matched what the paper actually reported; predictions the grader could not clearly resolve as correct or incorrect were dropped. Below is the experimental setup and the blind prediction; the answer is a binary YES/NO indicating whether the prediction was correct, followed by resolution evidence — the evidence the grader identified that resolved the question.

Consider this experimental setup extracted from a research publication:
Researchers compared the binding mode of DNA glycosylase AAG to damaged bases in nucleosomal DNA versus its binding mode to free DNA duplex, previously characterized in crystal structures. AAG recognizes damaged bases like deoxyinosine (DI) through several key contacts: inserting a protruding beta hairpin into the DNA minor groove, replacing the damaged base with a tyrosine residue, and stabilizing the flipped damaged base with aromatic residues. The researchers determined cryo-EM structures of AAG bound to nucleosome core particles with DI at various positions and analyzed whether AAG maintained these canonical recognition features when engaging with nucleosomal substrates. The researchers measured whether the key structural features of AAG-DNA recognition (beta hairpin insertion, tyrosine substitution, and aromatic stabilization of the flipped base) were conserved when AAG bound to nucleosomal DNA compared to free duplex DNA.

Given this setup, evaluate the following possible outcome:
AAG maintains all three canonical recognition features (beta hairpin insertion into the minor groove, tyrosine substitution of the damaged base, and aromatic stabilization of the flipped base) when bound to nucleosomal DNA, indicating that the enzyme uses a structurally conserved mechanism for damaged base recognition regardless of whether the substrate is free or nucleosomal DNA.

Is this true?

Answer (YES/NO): YES